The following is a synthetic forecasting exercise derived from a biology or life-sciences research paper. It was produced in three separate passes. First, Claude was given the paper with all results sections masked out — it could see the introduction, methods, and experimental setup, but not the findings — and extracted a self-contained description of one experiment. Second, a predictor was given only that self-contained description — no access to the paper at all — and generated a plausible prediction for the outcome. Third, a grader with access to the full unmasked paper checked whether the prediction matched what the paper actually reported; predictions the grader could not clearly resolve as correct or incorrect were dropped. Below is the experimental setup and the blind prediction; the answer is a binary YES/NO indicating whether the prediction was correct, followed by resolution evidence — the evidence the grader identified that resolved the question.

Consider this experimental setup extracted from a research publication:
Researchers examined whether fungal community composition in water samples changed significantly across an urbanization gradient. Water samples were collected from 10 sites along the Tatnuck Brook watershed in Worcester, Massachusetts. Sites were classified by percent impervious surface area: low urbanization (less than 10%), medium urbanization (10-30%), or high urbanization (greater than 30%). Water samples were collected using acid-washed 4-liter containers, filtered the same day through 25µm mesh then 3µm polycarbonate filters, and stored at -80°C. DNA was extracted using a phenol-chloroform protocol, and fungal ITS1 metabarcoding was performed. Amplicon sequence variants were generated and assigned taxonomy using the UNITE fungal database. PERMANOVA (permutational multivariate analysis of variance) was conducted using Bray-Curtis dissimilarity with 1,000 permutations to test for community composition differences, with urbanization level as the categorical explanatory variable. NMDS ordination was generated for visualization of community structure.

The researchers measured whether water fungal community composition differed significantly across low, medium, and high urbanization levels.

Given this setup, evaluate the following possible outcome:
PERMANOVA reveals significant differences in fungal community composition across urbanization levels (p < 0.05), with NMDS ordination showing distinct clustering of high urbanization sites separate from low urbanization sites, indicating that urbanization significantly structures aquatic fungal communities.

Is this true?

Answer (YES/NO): NO